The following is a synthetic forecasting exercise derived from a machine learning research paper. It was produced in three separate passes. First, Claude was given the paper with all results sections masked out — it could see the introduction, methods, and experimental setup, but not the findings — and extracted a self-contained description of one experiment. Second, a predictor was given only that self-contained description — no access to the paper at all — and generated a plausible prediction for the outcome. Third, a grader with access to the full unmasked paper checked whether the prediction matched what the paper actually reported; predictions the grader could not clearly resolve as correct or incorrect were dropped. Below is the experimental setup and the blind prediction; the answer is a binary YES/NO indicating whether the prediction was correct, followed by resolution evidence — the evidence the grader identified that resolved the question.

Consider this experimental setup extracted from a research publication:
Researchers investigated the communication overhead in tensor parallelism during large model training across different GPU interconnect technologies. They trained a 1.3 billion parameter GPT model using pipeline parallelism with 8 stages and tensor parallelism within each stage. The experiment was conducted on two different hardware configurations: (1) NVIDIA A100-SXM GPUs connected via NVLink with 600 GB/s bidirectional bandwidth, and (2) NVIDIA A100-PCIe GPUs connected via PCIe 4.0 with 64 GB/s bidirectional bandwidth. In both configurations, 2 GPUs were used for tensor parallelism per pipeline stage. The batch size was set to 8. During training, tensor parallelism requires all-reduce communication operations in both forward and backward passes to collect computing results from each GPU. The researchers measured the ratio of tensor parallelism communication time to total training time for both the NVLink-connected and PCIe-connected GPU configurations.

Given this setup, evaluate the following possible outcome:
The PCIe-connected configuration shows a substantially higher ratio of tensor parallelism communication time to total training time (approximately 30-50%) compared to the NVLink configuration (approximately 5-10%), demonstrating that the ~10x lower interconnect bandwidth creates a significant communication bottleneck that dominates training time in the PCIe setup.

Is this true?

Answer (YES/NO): NO